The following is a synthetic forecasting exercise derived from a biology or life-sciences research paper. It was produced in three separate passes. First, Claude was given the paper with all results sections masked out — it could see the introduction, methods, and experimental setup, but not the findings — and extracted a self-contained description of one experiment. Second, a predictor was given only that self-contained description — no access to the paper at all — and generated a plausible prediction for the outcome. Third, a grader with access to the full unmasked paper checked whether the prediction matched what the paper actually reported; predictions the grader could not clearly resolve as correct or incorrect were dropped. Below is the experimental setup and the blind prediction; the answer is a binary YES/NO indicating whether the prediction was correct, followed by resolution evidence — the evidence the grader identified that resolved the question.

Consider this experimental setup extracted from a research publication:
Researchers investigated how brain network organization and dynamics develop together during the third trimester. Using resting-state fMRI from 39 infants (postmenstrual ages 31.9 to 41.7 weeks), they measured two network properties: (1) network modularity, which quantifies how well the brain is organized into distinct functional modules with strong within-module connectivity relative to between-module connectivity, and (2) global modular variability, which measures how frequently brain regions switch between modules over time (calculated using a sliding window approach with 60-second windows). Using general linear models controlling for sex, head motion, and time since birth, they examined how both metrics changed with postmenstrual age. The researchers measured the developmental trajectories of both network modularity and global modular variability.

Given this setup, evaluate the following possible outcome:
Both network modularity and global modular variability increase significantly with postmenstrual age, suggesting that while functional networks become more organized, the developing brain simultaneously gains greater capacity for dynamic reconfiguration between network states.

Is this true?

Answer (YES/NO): NO